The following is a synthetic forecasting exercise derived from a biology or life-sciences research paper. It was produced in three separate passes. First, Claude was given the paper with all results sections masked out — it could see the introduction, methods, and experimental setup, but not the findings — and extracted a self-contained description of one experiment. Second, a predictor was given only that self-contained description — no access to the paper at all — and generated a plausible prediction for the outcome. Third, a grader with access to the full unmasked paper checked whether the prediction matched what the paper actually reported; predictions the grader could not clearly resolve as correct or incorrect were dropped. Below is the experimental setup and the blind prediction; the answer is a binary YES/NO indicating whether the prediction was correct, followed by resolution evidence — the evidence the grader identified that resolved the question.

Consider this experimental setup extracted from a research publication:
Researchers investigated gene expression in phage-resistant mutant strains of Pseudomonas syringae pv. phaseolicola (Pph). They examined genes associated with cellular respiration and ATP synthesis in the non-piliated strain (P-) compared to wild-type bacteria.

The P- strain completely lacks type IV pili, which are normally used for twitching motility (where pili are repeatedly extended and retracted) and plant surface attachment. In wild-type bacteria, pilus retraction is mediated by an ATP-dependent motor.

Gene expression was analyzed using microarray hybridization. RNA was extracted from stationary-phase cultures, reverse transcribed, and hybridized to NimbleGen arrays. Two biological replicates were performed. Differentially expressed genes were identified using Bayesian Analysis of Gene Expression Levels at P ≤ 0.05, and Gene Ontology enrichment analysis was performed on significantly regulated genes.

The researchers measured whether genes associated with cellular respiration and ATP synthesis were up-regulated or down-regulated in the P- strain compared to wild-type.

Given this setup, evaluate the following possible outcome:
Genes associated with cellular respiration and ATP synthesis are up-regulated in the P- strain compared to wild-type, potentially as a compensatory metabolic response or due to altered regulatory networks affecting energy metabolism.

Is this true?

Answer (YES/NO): YES